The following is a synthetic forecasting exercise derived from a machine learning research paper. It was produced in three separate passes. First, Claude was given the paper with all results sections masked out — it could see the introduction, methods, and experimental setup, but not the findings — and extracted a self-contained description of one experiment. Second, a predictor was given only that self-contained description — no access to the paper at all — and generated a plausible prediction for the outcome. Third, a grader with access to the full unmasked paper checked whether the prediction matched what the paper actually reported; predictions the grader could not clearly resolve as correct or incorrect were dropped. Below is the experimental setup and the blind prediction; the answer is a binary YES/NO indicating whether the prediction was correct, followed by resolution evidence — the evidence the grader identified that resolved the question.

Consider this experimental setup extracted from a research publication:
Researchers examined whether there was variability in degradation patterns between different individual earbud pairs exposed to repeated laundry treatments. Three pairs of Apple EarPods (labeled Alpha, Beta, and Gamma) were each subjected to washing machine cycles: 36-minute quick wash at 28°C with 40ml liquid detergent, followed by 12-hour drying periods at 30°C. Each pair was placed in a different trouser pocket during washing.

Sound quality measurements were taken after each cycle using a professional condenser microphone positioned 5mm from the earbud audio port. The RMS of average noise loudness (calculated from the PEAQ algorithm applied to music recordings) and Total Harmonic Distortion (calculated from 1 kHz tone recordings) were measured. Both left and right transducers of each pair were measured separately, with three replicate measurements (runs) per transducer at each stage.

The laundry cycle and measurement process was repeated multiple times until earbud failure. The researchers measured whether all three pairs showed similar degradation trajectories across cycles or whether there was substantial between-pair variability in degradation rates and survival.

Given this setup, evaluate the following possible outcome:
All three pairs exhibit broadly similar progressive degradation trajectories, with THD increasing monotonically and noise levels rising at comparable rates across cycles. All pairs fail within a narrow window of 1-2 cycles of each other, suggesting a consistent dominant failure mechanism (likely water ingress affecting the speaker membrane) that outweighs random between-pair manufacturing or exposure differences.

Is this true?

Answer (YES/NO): YES